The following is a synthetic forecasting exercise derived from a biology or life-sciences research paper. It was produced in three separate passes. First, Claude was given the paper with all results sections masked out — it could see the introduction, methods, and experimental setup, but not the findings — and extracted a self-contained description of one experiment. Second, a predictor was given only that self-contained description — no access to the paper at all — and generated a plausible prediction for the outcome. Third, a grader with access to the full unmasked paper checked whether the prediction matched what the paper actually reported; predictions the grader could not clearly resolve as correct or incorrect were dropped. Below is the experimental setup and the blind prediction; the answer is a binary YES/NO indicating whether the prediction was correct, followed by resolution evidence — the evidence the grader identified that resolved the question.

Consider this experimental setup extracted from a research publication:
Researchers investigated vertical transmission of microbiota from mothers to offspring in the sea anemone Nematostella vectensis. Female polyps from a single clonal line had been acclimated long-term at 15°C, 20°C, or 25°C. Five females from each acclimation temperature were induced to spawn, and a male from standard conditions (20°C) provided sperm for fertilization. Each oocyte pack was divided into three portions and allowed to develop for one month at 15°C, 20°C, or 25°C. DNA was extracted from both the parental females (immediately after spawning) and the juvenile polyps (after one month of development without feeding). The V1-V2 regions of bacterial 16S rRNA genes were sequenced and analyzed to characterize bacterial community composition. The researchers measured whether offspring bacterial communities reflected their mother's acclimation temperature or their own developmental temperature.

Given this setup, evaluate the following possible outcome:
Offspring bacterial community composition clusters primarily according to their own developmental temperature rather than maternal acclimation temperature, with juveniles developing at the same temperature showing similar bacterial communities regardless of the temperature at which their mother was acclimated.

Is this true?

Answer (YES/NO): NO